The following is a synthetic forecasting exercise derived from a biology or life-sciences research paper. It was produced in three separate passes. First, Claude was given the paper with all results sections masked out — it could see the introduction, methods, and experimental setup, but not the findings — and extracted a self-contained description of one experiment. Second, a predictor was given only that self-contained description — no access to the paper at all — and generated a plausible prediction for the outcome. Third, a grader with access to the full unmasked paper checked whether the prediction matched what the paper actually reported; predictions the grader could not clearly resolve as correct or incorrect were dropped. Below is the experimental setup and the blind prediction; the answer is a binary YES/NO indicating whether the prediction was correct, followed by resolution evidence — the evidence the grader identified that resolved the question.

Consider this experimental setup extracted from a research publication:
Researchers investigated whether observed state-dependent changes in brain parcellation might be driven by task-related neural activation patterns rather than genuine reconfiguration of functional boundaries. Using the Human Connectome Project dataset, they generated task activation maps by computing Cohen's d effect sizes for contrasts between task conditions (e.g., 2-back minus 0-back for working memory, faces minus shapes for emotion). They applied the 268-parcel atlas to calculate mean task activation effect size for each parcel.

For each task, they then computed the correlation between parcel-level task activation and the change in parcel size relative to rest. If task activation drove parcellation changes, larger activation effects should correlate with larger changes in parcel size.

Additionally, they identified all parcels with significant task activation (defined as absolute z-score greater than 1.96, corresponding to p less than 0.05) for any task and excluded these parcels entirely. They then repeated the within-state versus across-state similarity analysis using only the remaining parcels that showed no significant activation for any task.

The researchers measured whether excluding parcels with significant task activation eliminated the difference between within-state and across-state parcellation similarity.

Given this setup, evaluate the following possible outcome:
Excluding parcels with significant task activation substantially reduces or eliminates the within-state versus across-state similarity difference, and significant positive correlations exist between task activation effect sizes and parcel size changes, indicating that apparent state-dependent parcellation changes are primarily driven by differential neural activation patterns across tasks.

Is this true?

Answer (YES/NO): NO